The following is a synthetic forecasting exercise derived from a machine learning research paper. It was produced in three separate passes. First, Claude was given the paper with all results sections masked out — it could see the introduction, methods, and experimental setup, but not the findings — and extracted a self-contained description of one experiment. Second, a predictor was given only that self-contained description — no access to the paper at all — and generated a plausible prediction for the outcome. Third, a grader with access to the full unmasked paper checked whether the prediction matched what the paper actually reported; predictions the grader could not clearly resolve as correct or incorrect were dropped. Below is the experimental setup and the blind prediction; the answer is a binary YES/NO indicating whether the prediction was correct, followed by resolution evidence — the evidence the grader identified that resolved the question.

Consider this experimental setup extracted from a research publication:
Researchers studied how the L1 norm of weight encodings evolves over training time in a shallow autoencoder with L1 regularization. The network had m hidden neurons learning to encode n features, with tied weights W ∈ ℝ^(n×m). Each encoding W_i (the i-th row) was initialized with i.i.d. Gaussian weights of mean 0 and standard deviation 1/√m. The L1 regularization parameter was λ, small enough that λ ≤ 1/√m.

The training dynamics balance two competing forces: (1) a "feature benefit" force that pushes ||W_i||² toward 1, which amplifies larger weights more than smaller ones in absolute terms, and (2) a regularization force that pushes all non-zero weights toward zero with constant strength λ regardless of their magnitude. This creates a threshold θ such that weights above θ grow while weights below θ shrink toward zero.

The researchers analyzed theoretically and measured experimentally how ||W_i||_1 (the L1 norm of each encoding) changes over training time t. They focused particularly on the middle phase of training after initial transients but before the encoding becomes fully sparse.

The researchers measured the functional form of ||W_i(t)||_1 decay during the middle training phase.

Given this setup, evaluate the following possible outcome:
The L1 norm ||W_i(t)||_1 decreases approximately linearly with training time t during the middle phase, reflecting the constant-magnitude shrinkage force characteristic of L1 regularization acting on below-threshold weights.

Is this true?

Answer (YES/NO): NO